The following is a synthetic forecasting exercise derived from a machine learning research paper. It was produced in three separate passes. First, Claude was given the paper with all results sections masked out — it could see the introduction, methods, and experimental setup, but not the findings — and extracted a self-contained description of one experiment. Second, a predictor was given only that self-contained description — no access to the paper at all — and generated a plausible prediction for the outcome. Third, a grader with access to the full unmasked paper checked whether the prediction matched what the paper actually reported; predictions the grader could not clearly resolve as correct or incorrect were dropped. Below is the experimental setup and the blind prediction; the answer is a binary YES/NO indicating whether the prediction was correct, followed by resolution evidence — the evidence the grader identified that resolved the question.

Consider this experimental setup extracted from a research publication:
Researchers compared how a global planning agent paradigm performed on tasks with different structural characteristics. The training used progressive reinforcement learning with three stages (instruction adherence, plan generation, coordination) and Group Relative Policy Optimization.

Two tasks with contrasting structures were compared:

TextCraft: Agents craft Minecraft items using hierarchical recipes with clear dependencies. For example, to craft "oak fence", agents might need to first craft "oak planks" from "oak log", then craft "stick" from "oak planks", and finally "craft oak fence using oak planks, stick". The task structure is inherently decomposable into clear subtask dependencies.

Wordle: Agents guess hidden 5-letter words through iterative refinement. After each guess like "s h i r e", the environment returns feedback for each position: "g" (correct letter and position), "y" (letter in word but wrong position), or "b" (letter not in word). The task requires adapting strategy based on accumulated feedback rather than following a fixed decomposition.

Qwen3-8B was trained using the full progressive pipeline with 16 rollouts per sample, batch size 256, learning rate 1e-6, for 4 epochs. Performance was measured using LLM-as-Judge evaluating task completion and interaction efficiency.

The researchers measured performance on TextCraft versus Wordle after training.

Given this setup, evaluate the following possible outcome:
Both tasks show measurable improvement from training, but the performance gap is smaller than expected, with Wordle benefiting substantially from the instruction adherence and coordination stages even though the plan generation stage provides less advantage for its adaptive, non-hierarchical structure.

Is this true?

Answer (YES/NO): NO